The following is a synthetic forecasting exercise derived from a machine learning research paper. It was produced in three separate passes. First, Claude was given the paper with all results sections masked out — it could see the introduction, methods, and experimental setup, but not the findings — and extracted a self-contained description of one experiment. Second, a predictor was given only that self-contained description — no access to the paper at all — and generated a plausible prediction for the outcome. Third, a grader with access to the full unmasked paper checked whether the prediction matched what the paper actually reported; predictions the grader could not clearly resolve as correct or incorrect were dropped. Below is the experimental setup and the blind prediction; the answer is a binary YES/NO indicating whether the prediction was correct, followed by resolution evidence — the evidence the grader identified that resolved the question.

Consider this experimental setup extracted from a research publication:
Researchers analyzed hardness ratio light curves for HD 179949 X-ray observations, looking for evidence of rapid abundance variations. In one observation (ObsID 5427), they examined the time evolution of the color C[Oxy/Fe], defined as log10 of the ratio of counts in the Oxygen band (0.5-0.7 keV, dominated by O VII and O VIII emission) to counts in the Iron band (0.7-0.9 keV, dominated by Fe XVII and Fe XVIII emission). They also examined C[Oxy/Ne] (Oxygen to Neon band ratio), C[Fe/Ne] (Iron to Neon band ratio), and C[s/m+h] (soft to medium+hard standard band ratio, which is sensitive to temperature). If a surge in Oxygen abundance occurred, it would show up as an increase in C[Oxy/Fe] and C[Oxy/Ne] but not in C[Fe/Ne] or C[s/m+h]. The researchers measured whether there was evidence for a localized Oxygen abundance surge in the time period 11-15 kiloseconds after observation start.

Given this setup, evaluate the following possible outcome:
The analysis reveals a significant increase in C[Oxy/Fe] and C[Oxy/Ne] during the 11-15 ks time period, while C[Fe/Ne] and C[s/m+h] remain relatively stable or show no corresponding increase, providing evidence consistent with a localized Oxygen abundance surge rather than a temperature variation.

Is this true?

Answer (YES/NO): YES